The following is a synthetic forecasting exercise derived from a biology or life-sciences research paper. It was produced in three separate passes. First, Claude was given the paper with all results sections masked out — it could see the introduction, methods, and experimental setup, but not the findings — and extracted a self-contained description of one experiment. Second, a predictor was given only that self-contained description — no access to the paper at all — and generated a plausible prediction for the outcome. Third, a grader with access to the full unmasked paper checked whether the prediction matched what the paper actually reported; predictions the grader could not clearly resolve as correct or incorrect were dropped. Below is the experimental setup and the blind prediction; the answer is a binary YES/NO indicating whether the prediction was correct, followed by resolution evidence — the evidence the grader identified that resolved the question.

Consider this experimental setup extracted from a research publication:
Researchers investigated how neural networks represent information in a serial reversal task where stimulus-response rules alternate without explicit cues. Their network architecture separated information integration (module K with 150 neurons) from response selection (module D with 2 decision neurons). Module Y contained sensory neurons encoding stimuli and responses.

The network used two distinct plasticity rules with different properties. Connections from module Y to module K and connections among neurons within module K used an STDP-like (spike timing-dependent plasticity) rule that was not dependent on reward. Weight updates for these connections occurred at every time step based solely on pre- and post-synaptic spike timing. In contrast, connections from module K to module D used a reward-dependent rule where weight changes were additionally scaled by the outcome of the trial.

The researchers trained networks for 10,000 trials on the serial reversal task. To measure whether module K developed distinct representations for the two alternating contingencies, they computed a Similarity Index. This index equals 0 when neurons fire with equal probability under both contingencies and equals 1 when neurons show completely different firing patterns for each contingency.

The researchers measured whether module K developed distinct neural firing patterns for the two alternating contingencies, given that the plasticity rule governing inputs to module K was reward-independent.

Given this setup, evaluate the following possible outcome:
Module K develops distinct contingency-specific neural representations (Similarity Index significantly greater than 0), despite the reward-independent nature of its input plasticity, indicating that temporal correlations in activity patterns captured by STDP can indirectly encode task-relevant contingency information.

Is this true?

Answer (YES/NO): NO